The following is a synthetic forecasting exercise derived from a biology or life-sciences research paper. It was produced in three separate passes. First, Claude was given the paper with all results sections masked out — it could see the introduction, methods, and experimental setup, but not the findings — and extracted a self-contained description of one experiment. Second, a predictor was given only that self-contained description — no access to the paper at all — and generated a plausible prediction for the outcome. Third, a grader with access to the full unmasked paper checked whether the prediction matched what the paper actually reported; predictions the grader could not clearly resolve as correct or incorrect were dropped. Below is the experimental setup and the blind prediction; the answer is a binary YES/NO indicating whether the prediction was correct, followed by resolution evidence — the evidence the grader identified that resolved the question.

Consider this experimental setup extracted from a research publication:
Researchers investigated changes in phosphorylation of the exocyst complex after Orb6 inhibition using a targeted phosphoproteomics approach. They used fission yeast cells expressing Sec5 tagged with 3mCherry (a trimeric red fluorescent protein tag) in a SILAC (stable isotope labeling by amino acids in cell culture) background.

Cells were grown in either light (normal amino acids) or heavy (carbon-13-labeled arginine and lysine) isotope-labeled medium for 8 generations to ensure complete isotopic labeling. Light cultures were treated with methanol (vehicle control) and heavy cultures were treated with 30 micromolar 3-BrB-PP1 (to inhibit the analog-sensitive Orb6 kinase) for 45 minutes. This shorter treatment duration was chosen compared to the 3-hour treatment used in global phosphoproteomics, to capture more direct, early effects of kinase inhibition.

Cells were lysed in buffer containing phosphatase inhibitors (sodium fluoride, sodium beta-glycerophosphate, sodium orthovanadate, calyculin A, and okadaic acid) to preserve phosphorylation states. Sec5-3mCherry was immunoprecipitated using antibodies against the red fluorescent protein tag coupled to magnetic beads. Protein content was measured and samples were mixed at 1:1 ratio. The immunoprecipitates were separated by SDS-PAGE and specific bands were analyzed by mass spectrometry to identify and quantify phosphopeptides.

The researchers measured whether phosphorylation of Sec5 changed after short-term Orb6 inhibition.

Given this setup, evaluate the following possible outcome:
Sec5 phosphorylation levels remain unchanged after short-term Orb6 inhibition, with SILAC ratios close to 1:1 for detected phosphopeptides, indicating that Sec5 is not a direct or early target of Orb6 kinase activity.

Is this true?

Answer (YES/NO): NO